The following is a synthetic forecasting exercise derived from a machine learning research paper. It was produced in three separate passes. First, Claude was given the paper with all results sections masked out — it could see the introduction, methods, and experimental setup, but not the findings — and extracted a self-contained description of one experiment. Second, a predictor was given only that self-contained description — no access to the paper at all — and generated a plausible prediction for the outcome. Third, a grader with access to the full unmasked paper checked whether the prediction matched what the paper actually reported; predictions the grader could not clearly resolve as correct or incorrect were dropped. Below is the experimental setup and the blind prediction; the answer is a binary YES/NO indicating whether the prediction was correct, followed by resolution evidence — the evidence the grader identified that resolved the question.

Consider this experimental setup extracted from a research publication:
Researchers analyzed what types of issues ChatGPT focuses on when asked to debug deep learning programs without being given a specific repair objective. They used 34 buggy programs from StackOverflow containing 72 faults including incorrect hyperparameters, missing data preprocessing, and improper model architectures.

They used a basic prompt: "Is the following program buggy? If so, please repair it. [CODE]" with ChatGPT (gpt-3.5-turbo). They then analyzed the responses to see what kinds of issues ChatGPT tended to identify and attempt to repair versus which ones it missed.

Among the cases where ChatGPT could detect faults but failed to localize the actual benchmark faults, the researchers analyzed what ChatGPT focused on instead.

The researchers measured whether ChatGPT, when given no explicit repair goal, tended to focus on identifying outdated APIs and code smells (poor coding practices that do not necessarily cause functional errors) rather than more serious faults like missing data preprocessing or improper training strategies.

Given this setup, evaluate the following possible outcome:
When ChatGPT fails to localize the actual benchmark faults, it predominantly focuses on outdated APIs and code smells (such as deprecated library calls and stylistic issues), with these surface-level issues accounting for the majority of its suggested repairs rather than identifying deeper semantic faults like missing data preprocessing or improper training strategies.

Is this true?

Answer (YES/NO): YES